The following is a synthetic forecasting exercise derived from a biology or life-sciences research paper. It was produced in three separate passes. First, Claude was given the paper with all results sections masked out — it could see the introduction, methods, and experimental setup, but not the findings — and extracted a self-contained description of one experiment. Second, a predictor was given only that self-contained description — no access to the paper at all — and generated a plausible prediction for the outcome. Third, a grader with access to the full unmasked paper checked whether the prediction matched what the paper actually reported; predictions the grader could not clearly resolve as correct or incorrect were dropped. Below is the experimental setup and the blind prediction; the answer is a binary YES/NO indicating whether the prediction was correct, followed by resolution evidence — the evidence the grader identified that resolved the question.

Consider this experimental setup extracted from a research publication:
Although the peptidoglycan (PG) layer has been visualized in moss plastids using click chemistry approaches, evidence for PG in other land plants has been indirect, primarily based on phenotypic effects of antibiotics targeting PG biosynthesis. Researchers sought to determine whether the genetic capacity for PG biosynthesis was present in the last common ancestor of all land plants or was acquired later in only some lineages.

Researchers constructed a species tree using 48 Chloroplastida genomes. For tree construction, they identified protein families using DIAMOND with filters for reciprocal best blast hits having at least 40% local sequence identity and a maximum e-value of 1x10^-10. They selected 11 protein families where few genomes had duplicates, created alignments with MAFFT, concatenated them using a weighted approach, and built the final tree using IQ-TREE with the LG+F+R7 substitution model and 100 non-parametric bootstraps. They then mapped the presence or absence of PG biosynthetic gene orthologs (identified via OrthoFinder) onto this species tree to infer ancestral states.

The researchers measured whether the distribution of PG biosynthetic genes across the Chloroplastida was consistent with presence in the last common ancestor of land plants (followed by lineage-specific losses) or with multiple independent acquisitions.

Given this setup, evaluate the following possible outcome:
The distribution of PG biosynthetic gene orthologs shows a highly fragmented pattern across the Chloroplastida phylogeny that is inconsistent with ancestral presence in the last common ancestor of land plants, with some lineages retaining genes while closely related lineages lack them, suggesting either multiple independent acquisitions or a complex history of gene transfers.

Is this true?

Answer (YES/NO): NO